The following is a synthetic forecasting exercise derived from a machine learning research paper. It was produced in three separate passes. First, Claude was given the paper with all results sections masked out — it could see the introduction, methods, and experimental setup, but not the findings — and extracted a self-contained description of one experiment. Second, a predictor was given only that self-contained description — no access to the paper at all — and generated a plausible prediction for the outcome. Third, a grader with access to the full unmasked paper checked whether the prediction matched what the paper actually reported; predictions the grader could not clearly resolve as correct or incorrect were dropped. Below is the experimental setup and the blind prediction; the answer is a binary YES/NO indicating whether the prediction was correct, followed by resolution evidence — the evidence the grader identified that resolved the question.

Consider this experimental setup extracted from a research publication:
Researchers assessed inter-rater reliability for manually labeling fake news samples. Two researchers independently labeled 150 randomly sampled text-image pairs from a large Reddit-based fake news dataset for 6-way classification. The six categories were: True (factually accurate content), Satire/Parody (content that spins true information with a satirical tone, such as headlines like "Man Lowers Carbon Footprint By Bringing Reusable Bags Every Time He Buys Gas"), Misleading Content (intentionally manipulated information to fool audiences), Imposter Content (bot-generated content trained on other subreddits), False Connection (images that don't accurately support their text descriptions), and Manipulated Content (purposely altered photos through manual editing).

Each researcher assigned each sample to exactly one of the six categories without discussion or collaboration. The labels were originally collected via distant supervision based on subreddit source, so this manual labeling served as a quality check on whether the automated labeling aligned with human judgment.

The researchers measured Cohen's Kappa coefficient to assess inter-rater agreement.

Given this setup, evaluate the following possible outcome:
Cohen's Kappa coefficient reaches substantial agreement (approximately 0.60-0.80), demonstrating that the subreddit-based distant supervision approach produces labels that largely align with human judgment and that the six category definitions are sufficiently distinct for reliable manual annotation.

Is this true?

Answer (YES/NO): NO